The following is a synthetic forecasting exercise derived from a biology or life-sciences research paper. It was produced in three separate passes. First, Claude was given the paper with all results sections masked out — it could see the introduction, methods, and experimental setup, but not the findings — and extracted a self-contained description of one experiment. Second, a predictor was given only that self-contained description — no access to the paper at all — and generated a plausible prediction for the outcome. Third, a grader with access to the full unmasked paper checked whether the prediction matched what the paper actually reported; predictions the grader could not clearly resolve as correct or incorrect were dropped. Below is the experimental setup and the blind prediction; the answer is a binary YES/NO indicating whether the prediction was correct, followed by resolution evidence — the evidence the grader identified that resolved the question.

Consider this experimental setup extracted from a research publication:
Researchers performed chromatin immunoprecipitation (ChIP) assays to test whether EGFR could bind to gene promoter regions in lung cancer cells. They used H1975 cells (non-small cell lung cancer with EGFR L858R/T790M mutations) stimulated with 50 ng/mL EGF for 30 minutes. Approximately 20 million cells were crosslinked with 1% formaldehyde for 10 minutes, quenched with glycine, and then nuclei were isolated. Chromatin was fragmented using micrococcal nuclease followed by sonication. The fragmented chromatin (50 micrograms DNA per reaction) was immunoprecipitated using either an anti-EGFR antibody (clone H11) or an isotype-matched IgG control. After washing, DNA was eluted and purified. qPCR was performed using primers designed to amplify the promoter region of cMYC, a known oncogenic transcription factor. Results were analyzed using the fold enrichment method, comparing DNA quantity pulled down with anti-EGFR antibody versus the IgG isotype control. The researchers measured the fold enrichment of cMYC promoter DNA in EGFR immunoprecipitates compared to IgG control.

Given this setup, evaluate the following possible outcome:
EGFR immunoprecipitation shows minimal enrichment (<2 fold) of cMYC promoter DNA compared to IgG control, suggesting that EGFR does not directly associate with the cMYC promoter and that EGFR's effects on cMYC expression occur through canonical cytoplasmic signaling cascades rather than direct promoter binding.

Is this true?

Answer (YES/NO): NO